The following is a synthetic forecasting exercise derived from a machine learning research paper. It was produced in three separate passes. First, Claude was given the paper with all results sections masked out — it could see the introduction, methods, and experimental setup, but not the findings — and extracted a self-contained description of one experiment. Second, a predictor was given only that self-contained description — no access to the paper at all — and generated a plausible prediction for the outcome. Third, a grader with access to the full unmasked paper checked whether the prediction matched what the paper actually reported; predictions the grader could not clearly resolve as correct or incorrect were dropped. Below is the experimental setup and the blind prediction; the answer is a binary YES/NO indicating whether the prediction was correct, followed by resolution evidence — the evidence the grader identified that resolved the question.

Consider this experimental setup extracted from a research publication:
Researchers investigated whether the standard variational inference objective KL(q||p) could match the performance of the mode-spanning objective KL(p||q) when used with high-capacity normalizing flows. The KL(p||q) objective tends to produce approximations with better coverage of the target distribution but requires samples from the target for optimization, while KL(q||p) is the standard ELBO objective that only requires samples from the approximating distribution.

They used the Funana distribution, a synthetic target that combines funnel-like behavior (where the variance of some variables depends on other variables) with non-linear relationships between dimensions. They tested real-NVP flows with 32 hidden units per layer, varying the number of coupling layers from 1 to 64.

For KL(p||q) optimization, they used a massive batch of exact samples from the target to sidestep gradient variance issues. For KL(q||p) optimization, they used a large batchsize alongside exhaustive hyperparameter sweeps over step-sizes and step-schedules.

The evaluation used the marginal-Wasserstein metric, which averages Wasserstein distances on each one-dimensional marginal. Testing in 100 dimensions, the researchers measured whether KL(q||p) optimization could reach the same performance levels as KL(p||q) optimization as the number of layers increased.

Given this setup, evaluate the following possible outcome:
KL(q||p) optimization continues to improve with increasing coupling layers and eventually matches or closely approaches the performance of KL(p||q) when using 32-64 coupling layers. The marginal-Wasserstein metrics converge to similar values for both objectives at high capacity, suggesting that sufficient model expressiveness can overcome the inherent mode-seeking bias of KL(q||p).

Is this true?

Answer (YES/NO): NO